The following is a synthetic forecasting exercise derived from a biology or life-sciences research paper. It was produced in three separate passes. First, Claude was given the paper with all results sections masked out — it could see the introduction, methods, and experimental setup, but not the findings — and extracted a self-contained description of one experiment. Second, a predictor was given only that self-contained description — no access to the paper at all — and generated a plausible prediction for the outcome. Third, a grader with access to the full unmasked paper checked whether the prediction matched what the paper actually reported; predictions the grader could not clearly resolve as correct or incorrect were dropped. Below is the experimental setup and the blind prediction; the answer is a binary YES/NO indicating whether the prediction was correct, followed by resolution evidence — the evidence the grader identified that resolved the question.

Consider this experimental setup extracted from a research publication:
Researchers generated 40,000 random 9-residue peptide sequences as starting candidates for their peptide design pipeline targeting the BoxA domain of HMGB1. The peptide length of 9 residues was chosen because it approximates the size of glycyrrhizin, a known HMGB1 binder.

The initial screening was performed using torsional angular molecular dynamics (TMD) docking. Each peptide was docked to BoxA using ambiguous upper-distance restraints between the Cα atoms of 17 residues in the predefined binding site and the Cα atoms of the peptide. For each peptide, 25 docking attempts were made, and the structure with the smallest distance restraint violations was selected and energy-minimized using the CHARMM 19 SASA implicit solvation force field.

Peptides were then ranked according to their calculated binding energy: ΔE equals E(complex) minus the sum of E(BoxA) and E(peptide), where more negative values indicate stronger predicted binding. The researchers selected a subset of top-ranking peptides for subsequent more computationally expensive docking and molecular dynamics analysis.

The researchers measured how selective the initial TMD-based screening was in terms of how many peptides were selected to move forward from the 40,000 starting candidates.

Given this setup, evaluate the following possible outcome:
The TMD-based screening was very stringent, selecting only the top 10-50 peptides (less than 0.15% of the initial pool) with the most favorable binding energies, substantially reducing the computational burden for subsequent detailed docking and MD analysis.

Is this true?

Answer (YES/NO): NO